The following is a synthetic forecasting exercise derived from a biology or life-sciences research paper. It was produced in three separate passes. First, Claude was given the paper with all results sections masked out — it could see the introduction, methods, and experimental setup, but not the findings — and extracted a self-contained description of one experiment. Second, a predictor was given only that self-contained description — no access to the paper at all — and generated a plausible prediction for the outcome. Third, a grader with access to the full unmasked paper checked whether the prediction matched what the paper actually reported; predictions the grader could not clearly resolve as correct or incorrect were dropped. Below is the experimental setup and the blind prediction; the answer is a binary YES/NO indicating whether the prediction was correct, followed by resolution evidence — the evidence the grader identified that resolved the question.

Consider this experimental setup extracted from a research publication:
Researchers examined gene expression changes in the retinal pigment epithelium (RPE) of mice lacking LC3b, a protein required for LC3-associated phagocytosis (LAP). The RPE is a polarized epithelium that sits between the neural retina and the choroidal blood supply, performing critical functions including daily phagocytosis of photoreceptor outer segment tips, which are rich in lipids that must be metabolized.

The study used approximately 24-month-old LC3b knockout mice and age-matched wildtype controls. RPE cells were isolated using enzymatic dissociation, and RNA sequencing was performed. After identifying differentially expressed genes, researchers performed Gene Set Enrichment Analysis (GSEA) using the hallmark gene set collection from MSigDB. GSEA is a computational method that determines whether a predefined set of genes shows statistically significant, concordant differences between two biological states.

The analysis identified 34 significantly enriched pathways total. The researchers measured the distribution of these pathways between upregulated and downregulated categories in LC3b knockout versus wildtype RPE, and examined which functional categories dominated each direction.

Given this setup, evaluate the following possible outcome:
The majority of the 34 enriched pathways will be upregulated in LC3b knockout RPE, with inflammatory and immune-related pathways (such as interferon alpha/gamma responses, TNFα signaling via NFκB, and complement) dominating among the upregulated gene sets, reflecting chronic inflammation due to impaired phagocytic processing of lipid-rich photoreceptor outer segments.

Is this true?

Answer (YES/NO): YES